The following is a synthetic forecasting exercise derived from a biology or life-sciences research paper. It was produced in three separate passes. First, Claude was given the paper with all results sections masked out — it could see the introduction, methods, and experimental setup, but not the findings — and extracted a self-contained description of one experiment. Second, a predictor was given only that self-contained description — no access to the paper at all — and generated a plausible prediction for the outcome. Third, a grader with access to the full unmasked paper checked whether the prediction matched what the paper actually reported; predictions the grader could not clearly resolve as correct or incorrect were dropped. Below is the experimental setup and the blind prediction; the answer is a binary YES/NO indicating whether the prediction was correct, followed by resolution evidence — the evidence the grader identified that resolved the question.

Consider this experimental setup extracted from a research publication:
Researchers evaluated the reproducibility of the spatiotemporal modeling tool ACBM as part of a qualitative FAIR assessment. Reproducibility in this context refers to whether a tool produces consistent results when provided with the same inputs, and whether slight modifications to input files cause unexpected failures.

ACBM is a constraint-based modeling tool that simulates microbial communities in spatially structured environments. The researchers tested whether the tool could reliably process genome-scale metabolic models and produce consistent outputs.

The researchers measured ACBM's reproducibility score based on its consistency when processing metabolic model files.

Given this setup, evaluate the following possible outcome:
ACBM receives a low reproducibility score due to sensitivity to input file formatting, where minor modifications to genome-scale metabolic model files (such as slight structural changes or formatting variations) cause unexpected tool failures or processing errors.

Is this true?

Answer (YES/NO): YES